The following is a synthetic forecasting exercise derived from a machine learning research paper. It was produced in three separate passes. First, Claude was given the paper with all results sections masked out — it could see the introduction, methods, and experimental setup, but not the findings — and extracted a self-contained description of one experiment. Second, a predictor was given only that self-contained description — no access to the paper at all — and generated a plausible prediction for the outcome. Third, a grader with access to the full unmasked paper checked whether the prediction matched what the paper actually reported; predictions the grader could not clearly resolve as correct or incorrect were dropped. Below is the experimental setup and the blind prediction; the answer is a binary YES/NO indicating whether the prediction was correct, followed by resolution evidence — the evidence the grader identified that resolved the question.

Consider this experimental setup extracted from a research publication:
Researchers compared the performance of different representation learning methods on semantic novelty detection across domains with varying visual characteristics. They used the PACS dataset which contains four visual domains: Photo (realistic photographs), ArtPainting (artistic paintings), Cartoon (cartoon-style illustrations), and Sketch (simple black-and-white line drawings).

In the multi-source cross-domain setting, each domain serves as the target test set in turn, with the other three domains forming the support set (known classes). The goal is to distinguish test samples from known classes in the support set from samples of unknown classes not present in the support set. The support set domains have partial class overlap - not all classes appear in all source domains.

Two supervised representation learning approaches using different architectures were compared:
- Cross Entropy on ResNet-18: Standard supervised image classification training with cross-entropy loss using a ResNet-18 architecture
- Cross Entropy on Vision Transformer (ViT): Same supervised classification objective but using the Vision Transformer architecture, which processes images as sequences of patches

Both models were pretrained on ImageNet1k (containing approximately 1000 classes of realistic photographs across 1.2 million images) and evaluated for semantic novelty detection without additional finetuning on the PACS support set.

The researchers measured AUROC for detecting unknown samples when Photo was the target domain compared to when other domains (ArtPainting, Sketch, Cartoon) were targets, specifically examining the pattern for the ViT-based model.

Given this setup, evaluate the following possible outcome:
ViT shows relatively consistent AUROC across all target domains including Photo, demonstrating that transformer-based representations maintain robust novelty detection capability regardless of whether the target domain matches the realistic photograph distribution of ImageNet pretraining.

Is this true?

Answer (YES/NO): NO